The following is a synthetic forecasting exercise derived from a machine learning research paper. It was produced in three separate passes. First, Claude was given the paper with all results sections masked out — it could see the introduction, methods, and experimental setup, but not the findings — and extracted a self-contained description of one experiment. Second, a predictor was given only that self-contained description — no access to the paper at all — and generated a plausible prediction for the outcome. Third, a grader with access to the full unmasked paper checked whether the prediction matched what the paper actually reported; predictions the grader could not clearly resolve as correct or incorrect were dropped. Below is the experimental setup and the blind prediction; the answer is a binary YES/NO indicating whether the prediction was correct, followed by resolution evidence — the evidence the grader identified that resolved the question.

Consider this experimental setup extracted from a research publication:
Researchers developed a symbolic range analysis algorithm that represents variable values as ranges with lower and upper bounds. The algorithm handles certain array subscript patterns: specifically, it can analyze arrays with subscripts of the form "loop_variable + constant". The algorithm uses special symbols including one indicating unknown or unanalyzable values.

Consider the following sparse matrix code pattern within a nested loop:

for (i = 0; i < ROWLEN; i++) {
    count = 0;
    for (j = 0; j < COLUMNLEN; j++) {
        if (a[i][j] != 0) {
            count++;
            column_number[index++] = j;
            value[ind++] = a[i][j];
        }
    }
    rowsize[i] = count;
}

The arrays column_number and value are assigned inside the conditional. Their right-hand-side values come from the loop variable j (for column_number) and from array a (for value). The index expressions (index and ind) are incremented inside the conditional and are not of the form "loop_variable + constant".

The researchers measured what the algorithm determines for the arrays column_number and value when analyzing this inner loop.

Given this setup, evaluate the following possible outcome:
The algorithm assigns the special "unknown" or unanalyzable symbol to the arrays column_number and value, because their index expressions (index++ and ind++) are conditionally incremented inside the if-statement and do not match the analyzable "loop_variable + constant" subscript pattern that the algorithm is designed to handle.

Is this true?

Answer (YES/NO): YES